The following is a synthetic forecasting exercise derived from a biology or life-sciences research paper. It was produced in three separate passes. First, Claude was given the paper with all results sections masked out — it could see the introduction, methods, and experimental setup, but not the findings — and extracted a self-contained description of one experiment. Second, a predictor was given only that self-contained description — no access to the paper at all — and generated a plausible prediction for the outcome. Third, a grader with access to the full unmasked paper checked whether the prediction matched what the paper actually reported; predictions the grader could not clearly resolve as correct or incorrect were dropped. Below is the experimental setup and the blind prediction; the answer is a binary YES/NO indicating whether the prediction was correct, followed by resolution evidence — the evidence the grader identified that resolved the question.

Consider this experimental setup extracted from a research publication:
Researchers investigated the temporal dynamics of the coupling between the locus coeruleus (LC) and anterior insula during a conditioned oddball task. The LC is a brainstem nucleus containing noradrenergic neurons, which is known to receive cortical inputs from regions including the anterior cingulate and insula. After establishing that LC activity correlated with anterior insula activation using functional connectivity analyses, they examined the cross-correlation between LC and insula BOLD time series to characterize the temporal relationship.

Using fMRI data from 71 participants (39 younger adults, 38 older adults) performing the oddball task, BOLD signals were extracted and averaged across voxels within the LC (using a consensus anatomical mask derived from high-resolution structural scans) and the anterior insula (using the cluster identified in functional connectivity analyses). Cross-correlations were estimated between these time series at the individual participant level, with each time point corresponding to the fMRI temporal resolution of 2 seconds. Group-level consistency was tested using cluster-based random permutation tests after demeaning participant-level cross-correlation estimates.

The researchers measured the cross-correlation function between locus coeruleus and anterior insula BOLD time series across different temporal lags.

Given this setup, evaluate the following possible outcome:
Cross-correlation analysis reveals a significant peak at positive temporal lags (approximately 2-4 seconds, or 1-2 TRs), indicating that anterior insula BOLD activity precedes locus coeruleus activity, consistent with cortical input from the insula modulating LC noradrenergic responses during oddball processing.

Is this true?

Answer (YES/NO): NO